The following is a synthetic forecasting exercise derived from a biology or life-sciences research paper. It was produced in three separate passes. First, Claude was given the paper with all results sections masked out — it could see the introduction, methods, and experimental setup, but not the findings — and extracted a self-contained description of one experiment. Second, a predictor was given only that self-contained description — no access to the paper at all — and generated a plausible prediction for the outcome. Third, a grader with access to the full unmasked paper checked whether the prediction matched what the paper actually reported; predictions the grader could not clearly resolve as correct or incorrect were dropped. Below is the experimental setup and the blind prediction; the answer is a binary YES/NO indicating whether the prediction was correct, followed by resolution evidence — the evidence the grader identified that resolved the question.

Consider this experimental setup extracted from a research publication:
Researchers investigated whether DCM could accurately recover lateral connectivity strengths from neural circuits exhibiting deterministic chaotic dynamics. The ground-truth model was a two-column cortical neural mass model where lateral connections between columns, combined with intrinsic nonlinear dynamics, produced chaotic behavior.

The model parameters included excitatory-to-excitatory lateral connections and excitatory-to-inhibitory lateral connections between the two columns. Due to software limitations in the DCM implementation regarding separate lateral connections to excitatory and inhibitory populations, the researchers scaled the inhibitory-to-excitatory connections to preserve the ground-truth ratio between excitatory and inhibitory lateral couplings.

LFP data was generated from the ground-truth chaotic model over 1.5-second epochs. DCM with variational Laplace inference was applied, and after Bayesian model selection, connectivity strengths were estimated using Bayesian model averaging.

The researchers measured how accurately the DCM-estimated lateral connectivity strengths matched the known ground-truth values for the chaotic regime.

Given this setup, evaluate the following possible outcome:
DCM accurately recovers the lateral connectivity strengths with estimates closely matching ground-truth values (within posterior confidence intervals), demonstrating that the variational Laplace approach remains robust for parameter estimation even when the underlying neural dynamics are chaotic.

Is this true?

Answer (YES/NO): NO